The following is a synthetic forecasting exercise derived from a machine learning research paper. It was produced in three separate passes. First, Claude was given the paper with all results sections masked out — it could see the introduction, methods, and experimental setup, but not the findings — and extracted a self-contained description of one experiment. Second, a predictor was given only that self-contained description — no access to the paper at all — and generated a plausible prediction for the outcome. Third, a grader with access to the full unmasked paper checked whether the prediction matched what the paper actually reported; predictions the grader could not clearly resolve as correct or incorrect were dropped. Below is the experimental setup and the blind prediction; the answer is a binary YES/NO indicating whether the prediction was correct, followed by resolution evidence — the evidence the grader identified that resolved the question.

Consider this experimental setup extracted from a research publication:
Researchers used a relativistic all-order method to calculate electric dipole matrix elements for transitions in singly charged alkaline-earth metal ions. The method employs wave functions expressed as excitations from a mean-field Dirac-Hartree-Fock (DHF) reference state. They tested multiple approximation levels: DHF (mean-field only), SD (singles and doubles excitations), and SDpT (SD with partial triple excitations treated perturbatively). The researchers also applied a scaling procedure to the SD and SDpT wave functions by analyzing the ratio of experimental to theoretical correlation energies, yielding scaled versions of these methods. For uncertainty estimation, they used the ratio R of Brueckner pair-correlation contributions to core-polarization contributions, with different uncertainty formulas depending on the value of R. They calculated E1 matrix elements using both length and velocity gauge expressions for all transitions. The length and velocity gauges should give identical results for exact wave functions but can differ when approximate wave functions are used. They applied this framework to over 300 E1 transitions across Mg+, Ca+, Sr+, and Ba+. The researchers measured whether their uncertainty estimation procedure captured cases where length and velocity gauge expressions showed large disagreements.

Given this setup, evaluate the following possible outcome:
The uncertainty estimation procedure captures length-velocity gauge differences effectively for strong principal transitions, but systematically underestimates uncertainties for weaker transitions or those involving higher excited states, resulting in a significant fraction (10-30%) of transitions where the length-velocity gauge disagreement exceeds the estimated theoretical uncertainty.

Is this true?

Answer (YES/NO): NO